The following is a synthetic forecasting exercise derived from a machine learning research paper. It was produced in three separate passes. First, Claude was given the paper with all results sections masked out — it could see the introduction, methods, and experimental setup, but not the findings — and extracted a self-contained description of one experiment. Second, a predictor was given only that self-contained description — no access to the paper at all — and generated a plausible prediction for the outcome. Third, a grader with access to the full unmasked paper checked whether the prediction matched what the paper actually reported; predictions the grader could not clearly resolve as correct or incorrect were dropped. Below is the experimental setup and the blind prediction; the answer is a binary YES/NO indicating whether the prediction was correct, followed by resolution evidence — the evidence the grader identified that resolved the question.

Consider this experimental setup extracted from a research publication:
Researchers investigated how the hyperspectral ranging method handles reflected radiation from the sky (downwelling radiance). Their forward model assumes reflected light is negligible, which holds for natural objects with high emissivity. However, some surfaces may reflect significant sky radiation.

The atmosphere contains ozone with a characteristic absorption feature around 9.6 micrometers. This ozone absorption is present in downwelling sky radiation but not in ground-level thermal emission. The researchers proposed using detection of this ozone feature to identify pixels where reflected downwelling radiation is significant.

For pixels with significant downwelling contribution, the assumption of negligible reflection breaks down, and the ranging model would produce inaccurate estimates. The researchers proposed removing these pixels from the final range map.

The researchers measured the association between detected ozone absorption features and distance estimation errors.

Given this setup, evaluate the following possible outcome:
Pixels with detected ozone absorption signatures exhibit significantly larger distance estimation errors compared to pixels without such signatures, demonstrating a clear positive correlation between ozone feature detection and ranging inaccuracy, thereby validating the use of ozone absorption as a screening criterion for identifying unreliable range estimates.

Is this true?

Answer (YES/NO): YES